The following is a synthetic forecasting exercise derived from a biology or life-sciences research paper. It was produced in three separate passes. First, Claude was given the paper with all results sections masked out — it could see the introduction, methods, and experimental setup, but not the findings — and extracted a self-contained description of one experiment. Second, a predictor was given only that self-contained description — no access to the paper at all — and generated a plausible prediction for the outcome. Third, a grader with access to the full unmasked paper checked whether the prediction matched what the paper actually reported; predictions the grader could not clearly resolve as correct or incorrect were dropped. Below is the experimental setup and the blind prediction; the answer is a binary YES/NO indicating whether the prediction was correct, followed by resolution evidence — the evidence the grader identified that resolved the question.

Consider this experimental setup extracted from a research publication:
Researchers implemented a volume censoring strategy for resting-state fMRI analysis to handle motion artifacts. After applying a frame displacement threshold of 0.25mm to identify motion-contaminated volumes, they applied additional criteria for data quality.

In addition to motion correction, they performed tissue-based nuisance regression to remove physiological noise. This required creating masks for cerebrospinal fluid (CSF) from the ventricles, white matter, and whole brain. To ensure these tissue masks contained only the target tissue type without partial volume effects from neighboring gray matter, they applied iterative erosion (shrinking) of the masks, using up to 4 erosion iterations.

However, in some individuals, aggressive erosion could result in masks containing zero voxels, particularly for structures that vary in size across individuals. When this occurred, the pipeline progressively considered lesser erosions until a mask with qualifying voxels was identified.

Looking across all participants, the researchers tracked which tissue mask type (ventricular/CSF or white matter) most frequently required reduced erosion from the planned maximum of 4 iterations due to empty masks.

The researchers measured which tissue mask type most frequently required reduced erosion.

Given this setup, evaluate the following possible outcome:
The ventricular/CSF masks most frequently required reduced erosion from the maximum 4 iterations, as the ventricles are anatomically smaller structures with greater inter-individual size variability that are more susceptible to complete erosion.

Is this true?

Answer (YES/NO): YES